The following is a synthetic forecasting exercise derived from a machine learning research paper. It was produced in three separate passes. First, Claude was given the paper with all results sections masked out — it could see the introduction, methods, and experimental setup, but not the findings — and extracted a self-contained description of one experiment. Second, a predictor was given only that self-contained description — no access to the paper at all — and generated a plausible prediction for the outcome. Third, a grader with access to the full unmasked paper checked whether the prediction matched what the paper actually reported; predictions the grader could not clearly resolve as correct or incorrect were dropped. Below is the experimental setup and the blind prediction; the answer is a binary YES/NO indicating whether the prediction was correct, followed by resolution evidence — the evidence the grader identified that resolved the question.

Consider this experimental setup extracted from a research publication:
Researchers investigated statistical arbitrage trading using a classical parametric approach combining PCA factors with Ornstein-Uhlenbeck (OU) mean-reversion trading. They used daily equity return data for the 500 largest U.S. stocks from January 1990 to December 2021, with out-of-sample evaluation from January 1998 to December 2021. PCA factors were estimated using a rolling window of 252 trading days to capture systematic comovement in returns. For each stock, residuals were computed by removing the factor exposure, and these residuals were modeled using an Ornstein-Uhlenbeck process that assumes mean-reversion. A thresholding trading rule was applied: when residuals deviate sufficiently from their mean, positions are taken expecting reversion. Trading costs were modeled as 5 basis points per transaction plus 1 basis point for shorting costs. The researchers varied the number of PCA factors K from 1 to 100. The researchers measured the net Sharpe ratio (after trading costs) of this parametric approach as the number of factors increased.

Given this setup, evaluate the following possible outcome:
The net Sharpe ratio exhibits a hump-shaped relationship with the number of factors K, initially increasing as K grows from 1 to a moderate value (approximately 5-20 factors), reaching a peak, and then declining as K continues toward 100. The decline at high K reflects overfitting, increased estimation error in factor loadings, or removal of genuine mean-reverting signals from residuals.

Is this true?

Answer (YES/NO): NO